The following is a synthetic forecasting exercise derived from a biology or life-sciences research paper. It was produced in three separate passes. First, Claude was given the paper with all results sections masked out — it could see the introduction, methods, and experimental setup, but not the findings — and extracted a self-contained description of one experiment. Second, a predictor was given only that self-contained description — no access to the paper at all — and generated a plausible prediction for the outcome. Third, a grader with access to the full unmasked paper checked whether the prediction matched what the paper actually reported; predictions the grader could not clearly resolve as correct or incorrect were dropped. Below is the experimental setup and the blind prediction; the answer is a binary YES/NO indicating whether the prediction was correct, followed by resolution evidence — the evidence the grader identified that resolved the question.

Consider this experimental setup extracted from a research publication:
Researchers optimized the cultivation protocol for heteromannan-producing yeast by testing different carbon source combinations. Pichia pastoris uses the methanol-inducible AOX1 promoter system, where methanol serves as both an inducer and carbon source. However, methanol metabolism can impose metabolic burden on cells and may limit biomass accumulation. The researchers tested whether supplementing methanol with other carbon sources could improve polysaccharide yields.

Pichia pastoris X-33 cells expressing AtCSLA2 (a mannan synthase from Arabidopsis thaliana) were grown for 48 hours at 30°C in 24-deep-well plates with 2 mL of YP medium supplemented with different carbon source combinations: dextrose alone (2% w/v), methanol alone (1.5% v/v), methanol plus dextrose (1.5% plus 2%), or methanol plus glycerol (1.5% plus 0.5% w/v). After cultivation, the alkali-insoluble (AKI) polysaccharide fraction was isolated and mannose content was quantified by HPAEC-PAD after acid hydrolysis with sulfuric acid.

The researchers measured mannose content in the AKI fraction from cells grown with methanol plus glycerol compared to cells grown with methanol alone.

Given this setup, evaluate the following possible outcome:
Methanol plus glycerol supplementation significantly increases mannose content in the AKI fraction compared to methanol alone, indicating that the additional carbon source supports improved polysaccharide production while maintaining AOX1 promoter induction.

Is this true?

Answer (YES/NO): YES